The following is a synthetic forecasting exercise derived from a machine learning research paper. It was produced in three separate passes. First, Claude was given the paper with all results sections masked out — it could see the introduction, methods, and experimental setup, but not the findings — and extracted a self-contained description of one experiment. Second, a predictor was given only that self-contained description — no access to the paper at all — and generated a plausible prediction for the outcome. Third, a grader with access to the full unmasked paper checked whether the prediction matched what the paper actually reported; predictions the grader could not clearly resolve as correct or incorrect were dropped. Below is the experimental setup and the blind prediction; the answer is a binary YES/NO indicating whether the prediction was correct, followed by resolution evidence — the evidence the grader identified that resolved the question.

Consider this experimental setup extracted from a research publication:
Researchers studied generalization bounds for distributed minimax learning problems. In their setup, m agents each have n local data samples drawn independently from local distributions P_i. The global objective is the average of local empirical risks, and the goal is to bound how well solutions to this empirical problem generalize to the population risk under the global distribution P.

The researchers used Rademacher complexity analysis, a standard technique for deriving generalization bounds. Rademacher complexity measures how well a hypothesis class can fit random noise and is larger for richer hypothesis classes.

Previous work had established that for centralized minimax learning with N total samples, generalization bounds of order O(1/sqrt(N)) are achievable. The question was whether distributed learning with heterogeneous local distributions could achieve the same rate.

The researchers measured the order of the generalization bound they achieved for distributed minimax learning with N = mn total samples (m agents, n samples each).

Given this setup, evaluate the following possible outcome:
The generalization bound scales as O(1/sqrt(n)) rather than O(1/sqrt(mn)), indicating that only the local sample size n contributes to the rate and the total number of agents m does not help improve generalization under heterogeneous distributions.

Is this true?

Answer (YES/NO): NO